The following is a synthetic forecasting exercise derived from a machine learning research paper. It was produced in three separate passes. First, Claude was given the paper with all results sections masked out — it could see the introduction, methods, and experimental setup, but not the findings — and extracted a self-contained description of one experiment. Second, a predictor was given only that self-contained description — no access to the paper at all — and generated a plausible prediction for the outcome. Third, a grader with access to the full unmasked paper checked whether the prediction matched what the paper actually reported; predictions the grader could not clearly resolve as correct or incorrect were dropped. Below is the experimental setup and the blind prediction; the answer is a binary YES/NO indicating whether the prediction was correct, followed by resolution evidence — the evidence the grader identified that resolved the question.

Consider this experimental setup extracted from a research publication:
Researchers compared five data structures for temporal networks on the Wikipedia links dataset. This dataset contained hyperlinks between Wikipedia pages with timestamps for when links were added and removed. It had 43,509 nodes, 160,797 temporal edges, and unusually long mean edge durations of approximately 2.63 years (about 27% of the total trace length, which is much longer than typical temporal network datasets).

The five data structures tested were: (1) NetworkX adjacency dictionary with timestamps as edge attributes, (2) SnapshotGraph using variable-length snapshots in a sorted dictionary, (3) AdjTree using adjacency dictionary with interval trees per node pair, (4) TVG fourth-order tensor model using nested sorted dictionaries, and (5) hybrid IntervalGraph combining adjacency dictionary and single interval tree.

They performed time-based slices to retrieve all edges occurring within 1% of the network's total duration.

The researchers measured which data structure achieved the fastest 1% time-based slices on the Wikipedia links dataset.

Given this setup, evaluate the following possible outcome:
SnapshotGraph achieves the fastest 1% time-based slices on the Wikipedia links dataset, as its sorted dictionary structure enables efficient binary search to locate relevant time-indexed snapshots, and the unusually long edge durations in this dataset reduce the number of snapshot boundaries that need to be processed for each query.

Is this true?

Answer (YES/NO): NO